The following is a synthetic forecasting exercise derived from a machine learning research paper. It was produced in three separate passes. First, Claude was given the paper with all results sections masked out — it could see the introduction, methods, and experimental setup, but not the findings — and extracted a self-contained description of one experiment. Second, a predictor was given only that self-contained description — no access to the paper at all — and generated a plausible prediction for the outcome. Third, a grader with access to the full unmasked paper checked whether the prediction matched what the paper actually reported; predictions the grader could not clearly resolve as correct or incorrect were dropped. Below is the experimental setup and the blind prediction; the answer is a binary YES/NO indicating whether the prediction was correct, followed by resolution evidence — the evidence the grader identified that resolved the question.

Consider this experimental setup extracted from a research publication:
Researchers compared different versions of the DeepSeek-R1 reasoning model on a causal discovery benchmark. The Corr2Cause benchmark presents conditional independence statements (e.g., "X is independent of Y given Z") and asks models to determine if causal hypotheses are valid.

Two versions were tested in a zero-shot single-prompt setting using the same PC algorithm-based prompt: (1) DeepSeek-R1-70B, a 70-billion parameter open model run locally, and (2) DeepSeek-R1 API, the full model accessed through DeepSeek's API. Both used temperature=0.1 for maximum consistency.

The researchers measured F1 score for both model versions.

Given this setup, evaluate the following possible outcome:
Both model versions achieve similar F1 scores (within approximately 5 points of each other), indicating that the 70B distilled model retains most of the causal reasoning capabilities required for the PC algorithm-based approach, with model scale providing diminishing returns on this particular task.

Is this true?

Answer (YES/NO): NO